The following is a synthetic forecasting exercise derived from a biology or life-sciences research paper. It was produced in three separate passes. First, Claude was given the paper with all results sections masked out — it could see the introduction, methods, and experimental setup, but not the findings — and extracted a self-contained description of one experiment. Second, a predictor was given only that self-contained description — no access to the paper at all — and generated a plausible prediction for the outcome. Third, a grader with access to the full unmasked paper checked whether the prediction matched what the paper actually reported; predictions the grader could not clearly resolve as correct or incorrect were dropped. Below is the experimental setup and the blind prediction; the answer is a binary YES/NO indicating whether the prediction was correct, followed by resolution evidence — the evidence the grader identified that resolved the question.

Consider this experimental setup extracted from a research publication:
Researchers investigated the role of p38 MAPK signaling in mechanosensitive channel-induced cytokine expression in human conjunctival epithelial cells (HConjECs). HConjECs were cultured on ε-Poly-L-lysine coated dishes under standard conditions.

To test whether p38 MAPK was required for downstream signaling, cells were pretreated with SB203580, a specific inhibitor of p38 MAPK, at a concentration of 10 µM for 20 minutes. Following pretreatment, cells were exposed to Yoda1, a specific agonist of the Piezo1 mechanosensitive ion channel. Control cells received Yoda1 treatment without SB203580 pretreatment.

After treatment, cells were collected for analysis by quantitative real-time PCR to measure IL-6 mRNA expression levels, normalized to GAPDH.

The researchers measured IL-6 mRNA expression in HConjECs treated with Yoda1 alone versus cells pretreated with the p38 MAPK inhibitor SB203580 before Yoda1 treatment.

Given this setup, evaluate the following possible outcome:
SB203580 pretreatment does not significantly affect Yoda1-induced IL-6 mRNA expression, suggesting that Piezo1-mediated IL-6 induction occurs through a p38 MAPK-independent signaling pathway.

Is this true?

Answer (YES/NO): NO